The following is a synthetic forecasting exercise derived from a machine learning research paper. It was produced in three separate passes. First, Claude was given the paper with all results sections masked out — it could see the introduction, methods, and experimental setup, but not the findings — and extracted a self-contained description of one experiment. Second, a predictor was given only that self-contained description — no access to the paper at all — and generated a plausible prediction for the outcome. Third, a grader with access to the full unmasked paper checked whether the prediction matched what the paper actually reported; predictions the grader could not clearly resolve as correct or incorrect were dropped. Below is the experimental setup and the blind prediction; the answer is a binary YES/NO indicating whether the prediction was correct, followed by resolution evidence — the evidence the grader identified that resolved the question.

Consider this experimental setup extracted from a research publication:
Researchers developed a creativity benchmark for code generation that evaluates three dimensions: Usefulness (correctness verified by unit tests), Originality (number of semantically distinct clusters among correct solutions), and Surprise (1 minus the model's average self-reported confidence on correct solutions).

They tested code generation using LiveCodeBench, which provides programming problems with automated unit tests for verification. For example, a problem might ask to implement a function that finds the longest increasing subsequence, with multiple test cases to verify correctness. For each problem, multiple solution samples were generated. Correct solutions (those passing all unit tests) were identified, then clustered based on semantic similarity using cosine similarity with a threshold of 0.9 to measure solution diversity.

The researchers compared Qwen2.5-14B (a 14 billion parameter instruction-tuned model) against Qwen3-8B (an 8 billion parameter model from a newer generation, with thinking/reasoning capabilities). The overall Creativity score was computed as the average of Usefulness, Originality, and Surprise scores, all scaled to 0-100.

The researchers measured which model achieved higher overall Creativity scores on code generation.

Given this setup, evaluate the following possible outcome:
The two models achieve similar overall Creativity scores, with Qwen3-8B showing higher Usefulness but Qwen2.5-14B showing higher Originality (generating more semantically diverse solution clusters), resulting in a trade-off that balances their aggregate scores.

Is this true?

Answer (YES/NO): NO